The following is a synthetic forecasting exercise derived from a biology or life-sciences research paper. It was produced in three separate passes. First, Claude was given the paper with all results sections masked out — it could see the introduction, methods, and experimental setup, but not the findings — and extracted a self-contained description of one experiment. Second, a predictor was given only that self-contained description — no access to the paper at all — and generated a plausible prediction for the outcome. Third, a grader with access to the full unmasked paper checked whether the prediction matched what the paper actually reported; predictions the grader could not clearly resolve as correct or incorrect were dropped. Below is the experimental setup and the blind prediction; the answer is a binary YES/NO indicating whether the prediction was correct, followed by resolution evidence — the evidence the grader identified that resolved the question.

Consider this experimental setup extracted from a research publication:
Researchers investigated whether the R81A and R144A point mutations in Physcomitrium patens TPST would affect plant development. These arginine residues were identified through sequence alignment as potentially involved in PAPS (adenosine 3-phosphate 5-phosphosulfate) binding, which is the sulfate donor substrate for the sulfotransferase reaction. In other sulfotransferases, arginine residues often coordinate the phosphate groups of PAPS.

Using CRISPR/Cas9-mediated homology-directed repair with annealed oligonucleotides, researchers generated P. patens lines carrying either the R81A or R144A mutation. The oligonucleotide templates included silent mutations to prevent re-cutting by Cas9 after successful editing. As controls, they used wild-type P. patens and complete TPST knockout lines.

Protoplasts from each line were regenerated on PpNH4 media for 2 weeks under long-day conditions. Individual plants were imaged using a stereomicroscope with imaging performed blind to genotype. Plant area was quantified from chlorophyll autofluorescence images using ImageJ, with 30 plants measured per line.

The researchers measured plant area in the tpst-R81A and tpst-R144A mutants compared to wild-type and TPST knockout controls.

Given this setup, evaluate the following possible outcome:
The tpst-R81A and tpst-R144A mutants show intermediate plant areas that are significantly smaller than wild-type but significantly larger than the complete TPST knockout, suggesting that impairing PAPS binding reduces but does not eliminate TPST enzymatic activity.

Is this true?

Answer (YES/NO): NO